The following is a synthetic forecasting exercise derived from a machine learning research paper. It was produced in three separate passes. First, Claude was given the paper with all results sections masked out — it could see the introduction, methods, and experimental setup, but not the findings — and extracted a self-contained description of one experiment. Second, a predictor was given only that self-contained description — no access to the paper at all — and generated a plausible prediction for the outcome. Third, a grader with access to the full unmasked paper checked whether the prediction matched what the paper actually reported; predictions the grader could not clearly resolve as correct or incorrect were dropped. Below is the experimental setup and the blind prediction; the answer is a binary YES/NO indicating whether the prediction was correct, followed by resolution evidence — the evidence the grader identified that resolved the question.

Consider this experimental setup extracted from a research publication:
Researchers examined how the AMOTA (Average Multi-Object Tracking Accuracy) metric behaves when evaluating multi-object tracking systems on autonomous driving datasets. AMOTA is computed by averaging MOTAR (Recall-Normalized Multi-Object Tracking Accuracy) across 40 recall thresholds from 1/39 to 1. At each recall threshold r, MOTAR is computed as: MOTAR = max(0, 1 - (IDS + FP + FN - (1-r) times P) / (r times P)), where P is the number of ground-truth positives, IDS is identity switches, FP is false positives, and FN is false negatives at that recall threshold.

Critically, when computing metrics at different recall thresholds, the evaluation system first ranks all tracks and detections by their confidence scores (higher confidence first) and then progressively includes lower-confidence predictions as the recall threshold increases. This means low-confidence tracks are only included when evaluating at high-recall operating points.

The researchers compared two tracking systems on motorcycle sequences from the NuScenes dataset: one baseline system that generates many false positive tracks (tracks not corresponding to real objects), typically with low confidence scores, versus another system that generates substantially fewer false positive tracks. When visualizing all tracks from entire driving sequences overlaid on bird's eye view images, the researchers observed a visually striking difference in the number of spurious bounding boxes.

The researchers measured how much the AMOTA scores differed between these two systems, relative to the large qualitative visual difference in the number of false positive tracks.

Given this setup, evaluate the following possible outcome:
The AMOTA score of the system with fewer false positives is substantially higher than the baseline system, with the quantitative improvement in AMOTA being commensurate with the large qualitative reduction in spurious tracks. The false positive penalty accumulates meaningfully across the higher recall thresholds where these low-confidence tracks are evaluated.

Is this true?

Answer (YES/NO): NO